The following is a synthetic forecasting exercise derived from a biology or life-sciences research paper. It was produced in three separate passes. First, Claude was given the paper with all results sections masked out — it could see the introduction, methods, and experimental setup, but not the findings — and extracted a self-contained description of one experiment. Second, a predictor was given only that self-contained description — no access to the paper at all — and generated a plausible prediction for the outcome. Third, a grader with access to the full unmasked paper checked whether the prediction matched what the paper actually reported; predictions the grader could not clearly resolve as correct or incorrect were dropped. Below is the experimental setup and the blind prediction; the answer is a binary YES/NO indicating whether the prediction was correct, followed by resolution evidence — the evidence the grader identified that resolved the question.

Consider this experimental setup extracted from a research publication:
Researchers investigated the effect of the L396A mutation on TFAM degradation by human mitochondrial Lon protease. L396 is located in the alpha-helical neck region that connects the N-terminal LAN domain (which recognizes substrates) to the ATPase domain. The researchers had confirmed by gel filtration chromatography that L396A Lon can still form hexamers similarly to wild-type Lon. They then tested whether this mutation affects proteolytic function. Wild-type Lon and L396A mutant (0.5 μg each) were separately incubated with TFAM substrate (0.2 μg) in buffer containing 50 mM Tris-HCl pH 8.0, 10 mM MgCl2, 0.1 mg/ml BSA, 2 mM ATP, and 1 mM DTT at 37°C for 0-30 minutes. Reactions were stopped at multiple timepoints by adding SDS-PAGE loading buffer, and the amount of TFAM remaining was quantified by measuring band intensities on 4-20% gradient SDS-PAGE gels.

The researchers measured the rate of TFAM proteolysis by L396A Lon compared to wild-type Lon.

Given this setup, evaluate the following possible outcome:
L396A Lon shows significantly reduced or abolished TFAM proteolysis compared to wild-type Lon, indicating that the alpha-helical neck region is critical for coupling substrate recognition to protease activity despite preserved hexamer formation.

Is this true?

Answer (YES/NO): NO